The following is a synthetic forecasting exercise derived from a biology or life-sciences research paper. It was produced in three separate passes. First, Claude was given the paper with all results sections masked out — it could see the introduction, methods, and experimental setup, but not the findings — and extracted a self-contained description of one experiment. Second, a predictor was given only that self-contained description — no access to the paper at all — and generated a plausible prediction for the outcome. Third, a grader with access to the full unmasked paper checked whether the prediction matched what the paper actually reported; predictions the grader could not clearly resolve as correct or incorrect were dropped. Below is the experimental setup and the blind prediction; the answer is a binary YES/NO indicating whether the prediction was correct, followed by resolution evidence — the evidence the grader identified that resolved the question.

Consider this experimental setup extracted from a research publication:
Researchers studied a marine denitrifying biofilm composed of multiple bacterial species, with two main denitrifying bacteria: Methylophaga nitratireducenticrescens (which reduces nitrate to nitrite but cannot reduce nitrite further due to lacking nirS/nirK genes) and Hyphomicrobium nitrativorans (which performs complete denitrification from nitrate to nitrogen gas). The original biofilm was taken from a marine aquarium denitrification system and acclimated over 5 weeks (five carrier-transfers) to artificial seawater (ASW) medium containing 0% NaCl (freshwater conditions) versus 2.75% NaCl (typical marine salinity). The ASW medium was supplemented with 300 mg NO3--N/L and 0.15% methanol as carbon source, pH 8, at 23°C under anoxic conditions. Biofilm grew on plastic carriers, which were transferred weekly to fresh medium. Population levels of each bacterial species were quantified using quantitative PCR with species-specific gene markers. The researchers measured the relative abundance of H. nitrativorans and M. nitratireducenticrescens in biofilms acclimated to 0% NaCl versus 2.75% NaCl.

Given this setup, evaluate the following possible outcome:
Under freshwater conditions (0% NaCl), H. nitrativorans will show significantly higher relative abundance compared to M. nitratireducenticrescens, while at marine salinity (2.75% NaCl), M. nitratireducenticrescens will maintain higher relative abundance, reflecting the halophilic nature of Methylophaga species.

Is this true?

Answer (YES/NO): NO